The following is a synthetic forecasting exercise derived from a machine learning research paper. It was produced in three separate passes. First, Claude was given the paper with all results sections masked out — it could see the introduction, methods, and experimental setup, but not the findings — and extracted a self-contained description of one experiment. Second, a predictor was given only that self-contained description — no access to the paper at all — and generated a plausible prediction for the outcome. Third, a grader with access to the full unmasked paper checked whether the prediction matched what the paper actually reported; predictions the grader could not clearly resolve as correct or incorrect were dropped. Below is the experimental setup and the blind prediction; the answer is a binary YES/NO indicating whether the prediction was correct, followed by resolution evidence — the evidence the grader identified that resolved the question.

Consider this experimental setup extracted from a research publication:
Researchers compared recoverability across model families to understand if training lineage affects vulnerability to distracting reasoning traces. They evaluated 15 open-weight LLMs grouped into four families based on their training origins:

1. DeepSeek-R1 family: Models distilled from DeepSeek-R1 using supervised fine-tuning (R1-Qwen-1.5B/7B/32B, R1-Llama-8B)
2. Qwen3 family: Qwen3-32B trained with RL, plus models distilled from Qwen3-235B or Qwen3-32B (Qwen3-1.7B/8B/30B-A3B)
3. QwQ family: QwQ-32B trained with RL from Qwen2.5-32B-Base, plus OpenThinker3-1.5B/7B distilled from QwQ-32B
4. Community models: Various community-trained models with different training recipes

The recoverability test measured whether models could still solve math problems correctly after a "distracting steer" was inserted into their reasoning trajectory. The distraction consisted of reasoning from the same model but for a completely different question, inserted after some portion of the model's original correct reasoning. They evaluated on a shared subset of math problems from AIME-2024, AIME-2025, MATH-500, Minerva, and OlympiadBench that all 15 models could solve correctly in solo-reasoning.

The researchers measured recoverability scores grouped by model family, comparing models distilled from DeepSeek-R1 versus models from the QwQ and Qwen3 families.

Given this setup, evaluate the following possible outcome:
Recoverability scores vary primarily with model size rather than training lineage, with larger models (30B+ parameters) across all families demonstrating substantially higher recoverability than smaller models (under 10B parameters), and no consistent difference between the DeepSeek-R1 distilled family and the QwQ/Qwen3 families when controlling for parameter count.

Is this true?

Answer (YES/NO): NO